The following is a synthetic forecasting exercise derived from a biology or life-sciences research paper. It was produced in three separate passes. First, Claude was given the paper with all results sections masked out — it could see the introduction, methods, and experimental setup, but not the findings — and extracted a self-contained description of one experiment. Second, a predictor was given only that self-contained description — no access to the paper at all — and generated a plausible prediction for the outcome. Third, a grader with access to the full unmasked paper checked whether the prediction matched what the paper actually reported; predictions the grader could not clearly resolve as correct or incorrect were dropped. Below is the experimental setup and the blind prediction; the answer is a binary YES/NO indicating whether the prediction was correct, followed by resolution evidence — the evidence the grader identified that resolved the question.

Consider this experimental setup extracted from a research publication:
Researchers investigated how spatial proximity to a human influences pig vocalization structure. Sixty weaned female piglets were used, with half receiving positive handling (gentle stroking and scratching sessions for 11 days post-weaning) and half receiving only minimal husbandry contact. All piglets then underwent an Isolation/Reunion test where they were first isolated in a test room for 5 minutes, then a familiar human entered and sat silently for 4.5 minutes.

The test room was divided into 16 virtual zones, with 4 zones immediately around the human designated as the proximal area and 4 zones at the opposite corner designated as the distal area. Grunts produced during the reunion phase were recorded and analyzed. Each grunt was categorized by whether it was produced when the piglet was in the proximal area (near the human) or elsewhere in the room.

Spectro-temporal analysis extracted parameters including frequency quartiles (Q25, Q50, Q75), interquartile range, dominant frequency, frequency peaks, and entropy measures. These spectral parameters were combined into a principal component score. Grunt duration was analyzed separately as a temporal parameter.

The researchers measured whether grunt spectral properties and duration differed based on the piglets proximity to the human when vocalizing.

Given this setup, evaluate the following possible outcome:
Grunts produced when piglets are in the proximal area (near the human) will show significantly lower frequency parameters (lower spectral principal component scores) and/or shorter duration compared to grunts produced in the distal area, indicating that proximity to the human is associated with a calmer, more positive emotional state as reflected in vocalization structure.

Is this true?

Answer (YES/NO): NO